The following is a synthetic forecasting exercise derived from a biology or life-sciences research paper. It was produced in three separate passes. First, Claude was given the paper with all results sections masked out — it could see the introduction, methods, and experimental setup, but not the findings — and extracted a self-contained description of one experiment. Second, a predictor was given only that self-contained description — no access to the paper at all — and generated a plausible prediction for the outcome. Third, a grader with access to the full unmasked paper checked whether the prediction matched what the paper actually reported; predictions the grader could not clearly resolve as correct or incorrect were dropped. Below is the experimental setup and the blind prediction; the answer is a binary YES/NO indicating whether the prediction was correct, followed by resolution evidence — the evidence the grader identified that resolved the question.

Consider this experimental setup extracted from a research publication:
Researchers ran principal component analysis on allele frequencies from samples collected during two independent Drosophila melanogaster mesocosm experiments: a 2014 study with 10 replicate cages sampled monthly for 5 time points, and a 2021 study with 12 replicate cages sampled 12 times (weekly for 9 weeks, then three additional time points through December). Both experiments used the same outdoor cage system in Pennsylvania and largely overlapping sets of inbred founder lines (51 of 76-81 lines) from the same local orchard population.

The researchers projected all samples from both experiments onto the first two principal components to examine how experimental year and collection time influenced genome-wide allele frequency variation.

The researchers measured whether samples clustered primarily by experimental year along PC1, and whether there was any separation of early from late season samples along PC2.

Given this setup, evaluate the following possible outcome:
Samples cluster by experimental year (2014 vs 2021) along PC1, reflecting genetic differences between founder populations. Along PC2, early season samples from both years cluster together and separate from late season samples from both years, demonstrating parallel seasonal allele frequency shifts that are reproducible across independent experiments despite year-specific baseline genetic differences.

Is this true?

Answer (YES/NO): YES